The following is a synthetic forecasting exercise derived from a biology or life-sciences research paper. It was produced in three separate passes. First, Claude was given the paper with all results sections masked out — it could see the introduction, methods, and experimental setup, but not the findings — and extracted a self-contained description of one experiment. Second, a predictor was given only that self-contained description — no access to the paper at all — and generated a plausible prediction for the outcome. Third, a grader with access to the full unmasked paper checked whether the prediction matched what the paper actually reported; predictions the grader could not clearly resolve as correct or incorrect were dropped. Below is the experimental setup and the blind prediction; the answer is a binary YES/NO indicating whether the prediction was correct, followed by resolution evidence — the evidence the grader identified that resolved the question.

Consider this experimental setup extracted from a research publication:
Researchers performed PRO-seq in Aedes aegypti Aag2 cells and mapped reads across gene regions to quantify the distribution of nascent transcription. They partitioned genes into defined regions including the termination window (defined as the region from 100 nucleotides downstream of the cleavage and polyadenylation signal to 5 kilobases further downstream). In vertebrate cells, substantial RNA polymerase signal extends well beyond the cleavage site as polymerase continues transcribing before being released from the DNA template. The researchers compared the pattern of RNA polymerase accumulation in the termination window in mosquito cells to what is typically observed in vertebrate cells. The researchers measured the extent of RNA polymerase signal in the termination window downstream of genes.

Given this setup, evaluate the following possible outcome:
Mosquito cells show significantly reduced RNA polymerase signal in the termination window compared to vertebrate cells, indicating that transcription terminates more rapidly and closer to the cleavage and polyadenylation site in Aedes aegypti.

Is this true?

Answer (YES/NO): YES